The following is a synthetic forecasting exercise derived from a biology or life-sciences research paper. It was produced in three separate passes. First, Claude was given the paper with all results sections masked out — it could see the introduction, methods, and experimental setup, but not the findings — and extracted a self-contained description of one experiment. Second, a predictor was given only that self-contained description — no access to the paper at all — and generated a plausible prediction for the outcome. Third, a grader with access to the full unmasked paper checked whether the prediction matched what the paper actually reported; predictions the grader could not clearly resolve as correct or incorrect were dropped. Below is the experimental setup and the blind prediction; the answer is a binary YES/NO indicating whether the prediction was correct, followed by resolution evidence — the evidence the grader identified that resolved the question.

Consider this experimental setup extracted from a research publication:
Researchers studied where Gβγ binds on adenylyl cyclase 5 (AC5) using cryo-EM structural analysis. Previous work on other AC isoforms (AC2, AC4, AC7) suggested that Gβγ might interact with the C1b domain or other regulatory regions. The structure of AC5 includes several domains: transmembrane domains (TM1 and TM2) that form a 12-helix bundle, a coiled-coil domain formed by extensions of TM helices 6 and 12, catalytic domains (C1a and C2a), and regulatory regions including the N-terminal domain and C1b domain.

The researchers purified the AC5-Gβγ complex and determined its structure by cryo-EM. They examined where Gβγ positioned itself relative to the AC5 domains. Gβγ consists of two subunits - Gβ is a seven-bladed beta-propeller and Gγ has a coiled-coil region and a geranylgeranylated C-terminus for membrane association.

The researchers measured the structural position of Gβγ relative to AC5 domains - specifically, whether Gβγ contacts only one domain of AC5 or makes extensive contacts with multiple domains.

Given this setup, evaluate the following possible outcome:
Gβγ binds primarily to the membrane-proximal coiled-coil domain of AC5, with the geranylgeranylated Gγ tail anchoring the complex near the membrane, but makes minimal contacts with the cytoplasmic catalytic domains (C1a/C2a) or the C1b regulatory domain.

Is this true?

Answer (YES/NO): NO